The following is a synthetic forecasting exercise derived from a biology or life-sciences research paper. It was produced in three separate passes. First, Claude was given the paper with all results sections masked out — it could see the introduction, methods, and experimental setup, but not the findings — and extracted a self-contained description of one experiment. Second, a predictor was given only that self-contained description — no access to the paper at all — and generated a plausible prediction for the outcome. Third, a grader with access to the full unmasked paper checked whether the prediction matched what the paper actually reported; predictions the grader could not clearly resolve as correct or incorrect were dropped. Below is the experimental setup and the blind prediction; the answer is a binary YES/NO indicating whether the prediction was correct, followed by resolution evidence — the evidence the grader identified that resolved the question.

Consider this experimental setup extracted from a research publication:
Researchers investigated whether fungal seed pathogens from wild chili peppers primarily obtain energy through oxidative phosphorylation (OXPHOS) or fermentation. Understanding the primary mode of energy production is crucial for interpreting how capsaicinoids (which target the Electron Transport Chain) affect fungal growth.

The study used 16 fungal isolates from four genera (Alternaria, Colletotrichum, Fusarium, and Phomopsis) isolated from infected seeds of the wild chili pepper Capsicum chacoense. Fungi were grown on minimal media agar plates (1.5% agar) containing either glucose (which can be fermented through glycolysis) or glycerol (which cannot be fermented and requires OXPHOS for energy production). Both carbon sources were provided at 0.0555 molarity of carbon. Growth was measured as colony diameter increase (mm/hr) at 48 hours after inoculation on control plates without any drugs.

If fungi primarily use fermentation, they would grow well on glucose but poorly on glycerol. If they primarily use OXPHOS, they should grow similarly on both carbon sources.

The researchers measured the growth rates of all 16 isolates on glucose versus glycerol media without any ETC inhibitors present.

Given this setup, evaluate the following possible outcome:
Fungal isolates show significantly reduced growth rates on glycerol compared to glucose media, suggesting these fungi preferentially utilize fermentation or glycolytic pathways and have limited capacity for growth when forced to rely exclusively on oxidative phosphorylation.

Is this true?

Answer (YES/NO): NO